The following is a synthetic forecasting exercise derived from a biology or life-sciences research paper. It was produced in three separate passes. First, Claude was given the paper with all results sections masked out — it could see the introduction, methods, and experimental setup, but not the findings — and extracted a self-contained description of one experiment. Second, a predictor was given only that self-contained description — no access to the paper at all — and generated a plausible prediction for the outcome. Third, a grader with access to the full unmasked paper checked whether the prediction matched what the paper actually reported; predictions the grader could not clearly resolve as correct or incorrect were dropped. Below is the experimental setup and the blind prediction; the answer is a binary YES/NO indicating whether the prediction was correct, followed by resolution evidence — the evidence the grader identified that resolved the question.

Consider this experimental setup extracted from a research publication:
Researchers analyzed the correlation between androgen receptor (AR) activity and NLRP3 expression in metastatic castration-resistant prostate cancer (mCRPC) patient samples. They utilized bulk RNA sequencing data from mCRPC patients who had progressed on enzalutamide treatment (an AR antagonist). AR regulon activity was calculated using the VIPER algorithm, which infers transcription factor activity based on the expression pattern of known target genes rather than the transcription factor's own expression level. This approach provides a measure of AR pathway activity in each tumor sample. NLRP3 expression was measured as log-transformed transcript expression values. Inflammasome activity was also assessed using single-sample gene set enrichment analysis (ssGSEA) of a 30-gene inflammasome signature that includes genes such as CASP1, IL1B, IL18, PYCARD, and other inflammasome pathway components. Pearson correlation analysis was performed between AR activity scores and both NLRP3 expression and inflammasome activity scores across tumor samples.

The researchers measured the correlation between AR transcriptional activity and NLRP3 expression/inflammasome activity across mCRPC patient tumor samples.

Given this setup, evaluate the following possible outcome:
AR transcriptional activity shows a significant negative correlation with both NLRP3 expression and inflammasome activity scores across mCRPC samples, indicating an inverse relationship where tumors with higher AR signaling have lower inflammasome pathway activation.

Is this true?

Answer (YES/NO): YES